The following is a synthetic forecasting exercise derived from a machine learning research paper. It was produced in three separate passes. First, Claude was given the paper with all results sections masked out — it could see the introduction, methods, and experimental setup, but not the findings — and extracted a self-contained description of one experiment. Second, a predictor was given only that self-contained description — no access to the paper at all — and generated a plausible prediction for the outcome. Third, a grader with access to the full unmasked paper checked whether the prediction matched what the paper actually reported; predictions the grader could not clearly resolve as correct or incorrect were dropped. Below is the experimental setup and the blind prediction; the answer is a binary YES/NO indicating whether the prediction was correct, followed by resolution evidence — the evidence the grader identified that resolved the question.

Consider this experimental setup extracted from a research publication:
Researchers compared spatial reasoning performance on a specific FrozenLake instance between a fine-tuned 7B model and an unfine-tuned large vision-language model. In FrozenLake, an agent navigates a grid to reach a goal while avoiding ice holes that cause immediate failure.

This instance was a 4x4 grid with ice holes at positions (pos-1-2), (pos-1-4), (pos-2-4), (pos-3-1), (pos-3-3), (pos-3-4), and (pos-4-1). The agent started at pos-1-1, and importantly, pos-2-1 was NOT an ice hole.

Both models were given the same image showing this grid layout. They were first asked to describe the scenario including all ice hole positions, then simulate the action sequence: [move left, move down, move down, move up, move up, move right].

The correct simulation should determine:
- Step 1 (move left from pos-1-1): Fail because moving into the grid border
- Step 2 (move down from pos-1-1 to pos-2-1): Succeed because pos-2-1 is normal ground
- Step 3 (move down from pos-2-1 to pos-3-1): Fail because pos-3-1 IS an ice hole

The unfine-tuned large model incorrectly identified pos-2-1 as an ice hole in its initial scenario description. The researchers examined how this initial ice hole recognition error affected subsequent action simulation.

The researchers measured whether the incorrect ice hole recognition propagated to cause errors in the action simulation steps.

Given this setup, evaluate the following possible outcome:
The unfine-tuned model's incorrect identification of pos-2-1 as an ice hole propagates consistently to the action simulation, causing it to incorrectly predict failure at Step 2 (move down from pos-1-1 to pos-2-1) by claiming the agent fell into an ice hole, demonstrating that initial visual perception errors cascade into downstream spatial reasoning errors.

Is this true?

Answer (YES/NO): YES